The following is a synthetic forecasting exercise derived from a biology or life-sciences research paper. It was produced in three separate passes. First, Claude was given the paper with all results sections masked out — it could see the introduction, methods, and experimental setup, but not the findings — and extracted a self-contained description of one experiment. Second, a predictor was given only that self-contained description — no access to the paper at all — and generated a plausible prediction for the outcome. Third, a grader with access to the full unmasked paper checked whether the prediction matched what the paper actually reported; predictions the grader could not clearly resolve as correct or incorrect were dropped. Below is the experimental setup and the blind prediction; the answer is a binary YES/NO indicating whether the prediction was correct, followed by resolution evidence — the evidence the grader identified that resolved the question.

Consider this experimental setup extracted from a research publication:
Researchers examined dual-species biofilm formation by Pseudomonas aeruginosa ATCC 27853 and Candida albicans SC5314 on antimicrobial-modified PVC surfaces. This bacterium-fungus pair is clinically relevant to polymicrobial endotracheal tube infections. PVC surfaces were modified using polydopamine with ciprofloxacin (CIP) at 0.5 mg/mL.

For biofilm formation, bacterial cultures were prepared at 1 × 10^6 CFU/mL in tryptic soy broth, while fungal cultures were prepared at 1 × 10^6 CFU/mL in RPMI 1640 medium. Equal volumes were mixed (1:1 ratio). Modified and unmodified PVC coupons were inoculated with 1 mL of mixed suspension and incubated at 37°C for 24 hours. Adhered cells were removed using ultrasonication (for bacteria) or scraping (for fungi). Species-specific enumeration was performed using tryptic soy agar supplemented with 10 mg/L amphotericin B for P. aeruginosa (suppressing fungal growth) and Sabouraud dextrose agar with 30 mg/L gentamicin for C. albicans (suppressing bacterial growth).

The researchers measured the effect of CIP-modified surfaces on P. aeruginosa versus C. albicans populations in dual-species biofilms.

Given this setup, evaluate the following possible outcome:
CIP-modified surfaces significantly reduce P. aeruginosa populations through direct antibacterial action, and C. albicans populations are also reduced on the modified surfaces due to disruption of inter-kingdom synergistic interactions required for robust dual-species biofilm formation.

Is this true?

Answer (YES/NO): NO